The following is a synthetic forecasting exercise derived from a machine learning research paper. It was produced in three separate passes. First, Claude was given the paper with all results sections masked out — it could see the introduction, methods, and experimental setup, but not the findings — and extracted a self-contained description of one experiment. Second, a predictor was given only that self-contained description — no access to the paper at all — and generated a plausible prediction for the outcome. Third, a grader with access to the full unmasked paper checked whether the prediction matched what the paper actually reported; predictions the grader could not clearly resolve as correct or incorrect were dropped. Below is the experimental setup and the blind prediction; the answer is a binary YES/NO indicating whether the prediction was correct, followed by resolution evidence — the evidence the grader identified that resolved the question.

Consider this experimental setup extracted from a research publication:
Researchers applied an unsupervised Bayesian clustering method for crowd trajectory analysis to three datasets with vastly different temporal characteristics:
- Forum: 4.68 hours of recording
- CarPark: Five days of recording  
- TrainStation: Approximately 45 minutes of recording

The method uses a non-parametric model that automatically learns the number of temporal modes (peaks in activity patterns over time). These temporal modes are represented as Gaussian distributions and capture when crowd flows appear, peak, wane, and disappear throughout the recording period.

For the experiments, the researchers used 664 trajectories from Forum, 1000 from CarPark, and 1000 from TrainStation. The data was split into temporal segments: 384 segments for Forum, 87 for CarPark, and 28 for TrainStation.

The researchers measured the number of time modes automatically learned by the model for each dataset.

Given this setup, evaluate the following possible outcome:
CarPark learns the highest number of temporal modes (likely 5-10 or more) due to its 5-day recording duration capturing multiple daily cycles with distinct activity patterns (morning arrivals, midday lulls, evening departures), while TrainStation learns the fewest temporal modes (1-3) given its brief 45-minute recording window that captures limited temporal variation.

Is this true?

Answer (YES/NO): YES